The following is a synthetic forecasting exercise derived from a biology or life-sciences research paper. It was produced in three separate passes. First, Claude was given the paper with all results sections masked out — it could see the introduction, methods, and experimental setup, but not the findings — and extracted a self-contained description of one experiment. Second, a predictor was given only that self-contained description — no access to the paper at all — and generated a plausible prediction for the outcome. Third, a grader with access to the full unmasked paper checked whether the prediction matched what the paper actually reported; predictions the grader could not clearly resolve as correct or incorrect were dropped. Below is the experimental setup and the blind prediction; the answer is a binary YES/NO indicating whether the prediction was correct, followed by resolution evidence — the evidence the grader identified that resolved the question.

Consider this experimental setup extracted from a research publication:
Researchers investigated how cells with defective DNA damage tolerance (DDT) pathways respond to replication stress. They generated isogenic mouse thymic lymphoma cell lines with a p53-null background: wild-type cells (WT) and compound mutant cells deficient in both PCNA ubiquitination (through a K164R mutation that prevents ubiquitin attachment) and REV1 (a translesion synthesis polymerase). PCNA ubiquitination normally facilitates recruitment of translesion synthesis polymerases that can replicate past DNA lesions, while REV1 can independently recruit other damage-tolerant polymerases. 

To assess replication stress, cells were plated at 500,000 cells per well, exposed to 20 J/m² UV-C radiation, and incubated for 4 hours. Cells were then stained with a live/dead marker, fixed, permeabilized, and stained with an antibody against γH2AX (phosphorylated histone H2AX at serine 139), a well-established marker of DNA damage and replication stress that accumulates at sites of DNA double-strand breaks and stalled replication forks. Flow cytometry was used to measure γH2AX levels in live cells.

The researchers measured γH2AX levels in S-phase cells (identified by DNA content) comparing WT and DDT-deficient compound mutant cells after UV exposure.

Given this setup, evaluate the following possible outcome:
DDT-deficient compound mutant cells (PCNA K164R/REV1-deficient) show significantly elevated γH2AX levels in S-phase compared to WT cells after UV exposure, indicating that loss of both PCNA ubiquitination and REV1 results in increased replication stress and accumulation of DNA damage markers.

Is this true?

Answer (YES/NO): YES